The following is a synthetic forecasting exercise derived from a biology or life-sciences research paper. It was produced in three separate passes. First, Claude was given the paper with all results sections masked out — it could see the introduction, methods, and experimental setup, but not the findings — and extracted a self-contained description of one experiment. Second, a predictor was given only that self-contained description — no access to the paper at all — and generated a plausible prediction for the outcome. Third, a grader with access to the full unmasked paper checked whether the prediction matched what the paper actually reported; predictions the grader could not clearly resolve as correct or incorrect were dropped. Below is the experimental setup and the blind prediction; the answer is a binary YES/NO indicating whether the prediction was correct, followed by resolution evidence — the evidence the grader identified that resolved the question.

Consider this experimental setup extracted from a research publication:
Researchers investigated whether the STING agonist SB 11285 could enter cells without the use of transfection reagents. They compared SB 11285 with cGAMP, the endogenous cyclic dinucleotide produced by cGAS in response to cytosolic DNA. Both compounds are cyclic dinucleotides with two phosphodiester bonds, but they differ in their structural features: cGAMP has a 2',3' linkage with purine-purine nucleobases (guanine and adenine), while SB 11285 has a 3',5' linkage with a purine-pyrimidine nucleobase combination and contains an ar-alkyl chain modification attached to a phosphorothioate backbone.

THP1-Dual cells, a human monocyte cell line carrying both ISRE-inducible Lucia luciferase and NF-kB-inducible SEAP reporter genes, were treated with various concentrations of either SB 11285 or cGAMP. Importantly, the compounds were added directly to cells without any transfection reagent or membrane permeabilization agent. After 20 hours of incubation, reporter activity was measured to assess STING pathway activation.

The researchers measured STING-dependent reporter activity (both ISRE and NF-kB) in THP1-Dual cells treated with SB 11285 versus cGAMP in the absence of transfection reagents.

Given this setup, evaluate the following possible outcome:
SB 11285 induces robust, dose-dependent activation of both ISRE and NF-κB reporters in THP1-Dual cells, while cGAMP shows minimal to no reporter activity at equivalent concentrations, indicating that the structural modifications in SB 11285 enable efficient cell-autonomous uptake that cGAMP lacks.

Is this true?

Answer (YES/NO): YES